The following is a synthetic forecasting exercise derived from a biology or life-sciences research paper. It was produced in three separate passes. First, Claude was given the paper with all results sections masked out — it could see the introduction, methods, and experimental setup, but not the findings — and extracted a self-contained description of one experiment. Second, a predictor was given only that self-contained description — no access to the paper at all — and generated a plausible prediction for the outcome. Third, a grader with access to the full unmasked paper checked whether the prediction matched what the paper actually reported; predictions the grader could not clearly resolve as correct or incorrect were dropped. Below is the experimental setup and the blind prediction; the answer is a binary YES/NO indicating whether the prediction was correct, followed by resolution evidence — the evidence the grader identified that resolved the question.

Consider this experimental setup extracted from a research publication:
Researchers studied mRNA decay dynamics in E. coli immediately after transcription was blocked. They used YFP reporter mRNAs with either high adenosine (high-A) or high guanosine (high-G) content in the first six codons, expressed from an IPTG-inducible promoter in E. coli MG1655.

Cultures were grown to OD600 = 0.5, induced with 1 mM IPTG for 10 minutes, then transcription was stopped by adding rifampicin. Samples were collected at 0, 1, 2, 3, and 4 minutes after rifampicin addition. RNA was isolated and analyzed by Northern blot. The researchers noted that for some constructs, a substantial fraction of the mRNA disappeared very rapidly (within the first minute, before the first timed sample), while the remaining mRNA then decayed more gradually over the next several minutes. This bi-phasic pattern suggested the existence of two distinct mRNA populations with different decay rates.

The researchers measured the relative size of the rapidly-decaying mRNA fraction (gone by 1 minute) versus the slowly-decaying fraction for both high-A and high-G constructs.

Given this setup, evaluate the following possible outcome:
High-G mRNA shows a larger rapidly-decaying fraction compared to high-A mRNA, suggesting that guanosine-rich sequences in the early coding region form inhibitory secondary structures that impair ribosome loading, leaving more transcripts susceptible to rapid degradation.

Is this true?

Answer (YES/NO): YES